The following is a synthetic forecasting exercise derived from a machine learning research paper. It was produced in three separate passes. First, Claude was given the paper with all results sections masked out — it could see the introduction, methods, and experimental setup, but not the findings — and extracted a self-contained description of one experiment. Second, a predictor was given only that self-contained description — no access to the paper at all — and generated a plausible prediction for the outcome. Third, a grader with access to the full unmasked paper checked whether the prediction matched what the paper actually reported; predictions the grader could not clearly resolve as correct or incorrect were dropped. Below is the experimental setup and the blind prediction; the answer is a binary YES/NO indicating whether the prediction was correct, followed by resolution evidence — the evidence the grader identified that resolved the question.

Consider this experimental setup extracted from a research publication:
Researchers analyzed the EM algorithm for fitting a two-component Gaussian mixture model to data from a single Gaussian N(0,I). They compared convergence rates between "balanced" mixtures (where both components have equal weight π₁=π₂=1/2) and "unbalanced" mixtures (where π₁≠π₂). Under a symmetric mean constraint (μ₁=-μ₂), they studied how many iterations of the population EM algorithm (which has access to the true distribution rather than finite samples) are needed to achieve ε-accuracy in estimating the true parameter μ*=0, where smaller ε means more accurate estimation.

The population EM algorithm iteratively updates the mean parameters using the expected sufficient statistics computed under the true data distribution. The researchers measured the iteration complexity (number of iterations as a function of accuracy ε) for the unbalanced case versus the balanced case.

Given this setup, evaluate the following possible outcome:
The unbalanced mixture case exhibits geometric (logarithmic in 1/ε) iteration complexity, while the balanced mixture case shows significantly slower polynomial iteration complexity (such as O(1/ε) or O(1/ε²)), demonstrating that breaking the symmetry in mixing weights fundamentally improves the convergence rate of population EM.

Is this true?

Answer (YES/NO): NO